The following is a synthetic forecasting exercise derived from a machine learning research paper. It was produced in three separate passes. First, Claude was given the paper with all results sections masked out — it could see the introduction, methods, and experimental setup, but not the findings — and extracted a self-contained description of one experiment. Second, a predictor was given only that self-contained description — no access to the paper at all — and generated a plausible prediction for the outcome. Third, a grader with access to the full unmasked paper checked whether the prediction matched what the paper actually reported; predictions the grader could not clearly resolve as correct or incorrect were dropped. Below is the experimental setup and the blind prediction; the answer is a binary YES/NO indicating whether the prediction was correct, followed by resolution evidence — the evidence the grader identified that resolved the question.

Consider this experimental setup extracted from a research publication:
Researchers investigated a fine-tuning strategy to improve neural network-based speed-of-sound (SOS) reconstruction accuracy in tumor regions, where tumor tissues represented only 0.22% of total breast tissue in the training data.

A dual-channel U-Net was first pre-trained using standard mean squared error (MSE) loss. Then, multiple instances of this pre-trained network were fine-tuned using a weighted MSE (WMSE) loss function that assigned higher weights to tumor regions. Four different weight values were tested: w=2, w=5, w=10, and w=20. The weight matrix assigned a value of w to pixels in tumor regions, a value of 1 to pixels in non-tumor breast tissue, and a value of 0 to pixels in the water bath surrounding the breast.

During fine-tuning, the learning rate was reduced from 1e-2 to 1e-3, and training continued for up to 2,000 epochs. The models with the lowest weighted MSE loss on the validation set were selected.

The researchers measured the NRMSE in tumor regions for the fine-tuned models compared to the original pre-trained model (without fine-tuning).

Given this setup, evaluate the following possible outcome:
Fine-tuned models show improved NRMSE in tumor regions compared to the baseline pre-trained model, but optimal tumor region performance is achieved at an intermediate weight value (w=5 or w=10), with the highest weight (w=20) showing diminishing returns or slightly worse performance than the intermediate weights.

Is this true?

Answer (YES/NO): NO